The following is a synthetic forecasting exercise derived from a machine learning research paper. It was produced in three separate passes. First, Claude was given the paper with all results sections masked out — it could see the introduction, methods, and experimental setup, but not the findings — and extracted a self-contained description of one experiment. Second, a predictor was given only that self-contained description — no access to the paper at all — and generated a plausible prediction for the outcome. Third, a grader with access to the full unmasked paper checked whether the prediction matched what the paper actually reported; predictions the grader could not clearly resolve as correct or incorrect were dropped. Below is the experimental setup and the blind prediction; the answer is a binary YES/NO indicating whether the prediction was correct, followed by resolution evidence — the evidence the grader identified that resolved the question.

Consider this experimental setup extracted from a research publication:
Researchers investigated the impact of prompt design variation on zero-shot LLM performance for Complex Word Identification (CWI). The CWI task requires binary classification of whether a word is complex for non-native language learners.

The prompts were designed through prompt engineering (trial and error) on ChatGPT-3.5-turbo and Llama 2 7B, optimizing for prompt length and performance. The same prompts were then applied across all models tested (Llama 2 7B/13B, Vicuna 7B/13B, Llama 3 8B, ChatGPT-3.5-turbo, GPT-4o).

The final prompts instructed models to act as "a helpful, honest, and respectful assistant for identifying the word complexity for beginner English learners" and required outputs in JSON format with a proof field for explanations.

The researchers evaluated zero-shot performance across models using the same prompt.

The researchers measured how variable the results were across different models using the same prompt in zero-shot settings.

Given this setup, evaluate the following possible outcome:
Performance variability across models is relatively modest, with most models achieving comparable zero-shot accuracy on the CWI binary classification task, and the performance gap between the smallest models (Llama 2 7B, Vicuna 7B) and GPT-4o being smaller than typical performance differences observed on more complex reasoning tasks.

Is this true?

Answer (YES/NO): NO